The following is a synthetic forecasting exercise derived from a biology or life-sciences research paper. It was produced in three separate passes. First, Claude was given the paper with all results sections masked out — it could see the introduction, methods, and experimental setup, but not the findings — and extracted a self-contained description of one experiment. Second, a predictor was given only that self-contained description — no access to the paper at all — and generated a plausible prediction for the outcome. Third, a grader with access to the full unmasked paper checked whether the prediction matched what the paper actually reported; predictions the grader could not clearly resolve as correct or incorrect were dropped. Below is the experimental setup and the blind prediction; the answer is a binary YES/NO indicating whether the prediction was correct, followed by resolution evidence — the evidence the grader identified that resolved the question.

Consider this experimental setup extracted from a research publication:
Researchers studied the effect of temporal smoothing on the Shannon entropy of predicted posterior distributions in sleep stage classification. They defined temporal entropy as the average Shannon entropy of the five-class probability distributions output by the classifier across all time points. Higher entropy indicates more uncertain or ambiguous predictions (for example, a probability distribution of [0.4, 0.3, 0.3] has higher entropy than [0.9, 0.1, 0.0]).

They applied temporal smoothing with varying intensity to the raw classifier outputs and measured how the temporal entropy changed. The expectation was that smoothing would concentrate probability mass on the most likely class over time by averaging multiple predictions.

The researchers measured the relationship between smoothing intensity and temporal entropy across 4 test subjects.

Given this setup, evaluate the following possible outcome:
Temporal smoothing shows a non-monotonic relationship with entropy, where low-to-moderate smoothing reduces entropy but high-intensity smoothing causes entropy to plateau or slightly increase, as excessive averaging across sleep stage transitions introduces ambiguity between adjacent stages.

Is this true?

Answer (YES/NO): NO